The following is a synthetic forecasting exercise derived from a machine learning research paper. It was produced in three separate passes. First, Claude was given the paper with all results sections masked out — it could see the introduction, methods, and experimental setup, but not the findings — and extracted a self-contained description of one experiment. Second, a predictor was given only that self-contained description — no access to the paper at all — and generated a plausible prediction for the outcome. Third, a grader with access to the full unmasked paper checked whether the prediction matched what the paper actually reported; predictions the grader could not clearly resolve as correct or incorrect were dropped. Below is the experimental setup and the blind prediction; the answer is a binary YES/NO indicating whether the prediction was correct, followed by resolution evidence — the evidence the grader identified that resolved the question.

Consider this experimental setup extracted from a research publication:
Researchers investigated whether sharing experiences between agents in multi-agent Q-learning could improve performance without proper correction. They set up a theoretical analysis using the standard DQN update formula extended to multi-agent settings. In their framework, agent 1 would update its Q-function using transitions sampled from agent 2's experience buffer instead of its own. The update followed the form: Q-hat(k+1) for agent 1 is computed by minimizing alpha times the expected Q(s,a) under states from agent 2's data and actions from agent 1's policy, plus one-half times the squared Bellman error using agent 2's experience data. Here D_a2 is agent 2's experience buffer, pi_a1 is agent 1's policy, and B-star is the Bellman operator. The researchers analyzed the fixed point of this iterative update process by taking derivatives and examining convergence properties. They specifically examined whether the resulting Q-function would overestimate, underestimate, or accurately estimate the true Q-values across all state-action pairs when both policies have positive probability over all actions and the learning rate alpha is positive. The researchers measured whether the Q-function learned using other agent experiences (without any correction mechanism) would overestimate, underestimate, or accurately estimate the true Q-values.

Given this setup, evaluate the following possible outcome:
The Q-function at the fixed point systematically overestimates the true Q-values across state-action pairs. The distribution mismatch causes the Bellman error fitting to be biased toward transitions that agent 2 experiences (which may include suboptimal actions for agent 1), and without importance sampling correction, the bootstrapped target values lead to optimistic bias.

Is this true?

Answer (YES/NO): NO